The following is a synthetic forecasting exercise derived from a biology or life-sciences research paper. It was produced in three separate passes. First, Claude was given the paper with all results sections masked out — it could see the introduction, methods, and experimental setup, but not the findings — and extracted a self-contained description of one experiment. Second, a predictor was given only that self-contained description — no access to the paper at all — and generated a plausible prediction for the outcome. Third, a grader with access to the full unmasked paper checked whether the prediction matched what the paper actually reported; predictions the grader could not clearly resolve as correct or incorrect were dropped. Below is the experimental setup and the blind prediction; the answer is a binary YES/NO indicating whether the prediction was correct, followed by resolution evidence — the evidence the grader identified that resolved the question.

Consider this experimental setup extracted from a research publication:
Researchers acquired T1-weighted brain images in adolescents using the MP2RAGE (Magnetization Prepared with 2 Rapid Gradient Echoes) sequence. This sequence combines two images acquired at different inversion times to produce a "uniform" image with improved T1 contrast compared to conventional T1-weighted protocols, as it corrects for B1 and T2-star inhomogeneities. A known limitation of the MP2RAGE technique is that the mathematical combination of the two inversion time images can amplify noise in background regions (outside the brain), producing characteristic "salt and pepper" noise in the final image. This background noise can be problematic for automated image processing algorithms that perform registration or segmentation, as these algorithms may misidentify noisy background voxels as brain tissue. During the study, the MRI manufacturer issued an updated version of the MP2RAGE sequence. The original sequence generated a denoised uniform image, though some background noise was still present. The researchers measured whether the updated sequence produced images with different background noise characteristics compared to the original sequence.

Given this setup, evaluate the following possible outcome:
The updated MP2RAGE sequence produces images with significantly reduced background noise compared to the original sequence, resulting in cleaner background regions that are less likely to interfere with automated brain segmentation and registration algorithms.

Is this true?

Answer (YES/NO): YES